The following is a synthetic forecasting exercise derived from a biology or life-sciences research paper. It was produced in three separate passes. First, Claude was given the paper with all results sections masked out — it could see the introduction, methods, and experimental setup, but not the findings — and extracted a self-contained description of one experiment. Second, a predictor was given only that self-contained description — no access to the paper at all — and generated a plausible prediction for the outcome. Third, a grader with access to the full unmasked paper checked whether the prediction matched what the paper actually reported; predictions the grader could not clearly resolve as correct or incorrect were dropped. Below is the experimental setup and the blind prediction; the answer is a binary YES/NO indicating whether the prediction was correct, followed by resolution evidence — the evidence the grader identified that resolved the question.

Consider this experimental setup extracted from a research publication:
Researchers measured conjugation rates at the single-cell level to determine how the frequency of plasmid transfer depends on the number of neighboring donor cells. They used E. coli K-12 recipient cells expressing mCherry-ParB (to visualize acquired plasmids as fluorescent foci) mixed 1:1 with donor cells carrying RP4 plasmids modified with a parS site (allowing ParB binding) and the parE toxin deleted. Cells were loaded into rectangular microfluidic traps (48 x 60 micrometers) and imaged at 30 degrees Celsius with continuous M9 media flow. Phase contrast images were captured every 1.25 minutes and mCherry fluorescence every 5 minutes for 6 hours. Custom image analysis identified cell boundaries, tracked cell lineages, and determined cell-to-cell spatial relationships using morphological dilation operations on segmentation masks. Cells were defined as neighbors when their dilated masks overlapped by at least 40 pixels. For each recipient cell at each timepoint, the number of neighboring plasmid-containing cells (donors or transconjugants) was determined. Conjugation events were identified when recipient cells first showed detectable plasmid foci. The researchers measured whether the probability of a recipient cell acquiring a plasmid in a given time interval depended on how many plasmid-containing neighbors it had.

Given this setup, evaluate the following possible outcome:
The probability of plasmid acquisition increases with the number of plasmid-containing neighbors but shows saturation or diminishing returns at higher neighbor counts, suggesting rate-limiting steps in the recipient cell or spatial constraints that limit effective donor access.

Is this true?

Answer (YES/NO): YES